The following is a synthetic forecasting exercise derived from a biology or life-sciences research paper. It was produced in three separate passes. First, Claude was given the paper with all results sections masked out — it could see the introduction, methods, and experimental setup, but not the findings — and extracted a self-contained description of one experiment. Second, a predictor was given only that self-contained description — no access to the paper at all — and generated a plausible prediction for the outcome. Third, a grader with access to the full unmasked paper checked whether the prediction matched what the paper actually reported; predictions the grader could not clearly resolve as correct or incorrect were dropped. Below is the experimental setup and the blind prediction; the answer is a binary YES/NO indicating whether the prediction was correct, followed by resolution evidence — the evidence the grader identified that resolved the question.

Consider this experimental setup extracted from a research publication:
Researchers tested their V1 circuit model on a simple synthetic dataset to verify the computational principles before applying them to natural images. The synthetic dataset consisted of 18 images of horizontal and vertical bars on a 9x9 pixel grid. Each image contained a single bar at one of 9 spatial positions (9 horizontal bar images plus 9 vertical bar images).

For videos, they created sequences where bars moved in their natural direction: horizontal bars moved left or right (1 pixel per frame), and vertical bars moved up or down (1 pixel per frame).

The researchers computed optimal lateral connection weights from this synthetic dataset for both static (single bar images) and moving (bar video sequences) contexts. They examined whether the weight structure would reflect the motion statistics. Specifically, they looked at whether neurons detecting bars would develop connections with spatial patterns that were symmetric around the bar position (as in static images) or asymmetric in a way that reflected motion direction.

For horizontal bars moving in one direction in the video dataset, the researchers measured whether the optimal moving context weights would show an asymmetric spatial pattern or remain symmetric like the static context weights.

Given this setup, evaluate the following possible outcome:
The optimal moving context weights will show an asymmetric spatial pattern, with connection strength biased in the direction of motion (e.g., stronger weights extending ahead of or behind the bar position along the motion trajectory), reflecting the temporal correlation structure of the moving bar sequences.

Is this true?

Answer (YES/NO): YES